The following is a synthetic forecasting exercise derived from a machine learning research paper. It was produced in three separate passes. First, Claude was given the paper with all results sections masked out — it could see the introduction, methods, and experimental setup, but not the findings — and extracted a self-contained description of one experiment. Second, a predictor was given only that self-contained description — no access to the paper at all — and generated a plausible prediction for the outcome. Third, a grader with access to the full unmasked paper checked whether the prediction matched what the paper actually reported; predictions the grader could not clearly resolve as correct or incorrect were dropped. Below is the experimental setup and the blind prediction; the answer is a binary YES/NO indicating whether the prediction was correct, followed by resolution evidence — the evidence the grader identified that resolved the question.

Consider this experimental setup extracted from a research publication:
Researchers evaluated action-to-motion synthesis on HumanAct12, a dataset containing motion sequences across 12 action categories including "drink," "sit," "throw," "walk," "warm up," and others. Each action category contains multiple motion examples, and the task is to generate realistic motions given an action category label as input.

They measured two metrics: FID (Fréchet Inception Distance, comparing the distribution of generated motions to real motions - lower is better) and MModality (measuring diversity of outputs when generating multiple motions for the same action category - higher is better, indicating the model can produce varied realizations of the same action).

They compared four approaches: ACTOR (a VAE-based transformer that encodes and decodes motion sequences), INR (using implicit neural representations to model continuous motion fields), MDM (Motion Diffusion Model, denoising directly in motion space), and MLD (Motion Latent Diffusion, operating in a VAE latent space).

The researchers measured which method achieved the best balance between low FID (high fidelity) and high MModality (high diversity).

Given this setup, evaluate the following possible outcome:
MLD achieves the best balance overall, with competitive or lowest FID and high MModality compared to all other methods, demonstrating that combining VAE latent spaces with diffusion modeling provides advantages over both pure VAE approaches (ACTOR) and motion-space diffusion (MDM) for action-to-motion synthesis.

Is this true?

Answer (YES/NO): NO